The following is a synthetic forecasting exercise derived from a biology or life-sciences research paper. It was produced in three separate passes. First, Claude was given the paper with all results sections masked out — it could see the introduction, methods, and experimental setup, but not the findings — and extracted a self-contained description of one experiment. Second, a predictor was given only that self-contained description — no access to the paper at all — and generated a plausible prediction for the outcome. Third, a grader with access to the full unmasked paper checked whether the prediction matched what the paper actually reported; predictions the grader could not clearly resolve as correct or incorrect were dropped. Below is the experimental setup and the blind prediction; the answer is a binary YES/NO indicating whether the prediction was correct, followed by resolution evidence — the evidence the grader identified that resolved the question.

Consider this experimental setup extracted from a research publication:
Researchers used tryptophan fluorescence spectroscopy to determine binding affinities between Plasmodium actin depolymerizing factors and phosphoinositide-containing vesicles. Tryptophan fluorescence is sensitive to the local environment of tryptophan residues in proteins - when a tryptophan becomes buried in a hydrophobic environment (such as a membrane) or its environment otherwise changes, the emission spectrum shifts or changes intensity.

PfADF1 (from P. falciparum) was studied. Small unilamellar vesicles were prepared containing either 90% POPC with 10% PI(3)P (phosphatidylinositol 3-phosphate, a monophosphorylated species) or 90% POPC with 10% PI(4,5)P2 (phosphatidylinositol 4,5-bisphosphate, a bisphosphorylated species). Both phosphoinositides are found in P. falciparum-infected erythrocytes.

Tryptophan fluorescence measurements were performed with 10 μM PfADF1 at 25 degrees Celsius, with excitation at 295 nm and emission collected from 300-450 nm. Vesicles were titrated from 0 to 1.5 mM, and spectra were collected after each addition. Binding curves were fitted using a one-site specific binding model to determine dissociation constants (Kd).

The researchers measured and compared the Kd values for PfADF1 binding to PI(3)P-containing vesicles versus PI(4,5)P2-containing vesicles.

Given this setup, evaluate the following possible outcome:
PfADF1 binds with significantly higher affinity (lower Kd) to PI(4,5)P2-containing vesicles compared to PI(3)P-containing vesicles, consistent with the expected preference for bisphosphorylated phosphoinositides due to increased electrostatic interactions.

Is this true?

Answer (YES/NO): NO